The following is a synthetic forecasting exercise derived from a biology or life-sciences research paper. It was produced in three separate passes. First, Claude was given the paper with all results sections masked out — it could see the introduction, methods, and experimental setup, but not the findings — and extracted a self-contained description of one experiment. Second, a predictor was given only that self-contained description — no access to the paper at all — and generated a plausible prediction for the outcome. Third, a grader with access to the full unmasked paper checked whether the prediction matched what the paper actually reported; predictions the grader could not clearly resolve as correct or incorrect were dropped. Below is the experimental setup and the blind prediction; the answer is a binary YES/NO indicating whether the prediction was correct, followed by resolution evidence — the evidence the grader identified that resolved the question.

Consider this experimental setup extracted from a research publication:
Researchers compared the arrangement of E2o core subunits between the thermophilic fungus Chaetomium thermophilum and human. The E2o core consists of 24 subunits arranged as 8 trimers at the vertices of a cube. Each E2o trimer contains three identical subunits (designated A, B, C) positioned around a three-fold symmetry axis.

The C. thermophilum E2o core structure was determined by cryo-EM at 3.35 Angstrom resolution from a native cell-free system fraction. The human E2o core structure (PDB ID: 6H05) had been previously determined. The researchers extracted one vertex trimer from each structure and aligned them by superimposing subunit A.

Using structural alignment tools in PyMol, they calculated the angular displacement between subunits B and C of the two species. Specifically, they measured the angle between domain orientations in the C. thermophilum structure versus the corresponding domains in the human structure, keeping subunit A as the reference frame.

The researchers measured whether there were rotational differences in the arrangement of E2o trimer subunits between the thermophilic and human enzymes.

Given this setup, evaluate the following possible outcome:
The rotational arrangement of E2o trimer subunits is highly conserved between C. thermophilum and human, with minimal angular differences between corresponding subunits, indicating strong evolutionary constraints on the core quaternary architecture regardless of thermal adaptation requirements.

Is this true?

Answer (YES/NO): NO